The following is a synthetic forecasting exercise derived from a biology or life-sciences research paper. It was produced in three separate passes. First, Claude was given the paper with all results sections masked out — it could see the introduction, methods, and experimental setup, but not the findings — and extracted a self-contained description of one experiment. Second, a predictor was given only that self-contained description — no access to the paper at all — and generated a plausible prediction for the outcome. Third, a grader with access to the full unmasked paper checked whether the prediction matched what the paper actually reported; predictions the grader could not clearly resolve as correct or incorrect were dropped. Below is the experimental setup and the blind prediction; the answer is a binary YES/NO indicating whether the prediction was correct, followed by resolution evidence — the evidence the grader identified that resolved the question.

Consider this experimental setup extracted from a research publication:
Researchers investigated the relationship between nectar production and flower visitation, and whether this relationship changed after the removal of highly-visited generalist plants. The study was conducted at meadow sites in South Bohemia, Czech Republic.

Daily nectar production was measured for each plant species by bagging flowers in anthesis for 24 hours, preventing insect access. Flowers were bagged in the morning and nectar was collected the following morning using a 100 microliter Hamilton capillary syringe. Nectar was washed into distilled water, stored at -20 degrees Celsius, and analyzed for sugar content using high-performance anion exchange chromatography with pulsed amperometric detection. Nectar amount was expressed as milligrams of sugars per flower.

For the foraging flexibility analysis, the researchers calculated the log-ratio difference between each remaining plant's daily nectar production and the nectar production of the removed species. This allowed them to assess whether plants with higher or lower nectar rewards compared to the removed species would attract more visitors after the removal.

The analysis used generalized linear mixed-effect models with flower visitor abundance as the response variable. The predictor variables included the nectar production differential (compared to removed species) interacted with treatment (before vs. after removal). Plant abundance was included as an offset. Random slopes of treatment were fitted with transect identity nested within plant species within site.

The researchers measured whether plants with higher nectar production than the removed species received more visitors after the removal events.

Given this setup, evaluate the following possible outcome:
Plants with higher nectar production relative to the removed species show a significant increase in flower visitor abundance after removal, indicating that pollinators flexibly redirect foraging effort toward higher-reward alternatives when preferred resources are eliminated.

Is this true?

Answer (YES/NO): YES